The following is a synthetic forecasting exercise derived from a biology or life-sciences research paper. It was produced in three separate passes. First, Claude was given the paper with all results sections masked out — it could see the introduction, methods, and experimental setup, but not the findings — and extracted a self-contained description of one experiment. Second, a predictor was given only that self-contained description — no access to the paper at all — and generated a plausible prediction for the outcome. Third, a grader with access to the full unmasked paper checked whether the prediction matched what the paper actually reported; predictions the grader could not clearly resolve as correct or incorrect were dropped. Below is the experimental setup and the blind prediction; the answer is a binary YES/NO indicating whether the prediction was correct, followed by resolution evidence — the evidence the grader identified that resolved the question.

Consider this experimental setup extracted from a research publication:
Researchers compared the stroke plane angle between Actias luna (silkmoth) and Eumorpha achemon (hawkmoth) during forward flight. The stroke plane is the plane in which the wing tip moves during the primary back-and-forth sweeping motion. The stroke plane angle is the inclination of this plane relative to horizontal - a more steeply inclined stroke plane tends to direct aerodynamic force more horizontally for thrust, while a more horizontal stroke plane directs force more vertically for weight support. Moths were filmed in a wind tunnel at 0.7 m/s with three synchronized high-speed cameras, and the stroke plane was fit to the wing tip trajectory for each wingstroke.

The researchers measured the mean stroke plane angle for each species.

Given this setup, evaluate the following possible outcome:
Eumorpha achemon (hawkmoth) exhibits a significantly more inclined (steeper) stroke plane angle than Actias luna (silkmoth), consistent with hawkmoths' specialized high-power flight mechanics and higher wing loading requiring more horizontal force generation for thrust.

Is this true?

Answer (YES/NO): NO